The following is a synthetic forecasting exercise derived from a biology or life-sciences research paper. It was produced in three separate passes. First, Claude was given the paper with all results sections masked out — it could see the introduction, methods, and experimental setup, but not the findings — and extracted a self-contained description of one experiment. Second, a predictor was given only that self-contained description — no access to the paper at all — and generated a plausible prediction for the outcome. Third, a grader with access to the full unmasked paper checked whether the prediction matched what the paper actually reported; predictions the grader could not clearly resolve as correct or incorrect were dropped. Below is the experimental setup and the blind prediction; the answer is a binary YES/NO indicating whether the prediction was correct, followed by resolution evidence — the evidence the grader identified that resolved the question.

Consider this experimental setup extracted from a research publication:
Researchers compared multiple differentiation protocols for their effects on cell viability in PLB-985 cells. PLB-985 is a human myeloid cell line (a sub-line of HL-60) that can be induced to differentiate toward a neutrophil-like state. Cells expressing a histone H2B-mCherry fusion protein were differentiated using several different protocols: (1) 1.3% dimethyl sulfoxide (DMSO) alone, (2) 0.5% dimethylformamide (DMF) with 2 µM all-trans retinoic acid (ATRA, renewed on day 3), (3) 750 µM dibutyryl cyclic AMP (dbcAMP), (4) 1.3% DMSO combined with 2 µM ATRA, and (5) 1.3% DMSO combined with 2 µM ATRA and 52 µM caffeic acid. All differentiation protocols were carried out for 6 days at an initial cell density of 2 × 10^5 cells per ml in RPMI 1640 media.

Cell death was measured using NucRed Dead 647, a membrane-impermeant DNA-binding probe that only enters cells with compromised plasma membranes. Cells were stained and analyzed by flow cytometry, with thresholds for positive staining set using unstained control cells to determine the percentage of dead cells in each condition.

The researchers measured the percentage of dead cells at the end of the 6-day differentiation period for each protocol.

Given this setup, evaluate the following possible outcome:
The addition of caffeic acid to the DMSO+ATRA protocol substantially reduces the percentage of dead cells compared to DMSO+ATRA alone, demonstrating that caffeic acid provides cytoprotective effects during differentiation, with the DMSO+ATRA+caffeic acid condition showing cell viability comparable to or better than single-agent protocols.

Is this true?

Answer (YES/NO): NO